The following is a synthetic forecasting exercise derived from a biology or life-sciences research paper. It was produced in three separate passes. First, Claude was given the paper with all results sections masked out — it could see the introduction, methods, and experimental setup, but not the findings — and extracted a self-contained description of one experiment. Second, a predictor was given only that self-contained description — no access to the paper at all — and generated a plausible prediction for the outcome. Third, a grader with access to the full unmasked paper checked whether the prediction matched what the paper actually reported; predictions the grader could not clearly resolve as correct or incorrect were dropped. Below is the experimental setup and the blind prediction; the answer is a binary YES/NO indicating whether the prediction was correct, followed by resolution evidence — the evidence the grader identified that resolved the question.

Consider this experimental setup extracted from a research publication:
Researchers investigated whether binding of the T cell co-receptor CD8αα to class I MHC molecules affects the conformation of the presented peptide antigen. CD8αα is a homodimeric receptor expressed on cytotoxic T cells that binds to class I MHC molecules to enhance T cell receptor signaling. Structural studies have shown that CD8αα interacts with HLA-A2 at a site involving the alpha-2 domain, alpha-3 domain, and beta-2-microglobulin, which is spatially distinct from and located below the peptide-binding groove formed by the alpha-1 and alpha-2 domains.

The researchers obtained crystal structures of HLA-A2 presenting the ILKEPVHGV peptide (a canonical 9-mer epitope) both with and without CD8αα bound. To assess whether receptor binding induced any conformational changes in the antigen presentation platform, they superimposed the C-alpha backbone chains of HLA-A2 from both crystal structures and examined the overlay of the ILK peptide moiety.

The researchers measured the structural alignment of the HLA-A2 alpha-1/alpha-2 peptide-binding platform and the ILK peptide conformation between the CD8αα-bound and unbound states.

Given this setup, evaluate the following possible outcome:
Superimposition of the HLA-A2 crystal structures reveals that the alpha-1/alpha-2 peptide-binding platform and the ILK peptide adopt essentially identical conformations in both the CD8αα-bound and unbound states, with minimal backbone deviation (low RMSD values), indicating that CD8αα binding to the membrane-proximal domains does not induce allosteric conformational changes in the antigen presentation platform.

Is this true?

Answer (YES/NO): YES